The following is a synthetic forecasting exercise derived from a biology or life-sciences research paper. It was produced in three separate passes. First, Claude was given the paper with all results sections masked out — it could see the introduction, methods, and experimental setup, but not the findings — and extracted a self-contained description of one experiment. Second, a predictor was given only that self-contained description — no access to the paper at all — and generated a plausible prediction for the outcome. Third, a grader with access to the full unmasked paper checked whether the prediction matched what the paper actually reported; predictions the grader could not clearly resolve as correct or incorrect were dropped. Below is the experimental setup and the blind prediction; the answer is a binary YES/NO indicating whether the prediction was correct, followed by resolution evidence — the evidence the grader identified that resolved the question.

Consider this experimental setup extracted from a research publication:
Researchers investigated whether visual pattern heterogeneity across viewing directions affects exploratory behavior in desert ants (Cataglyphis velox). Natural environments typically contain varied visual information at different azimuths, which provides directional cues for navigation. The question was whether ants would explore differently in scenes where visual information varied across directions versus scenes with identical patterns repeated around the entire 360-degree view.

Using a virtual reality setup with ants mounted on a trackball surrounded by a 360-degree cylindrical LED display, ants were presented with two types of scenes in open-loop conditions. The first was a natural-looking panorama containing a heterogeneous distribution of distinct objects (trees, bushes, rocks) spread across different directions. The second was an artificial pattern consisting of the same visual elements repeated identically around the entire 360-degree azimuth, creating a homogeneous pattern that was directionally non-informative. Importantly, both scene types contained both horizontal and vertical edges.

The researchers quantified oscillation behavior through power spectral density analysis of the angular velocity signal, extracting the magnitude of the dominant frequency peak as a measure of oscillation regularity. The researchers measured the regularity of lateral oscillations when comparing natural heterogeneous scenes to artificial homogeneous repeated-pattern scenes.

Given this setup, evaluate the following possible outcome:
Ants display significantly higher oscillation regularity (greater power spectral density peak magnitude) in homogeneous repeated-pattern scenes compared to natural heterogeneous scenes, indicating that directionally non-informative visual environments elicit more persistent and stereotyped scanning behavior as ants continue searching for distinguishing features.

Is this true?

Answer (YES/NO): NO